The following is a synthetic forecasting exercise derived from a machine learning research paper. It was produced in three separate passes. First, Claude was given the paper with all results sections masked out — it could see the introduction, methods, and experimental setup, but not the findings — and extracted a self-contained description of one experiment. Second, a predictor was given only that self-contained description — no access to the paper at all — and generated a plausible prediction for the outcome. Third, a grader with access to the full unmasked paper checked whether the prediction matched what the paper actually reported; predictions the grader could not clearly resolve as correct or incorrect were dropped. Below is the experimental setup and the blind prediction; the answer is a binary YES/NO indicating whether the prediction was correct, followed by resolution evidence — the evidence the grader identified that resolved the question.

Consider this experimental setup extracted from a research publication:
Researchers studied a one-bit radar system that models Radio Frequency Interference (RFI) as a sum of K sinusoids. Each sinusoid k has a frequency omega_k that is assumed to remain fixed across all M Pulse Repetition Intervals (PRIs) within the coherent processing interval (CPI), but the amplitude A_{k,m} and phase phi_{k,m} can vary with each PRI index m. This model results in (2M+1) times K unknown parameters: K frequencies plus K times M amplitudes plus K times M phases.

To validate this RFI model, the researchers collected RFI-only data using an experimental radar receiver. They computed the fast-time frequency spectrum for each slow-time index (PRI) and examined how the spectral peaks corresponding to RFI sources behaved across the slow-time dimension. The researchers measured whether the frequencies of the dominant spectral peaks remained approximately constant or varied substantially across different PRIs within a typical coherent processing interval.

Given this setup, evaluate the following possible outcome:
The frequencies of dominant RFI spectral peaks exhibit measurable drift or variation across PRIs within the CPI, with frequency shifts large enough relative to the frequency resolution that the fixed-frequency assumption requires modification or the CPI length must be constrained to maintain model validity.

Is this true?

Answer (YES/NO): NO